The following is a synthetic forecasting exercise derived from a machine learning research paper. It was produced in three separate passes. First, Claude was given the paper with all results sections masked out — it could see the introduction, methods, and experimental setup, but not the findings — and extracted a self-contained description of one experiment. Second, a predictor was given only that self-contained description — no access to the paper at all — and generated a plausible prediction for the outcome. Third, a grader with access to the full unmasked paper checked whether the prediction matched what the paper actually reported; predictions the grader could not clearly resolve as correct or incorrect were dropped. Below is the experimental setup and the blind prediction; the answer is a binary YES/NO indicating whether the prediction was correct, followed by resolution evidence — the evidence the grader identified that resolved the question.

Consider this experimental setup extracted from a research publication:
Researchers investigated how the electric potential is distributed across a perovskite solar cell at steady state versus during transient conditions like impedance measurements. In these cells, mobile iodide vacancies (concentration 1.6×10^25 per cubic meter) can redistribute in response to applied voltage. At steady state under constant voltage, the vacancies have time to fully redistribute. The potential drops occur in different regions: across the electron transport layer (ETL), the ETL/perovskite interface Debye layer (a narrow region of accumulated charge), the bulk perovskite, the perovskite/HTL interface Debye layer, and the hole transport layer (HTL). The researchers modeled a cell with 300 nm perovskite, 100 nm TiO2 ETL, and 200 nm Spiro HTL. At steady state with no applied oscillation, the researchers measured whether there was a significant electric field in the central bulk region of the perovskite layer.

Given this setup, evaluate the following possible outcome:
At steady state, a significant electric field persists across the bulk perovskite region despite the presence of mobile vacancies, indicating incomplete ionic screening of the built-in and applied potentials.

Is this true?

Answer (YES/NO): NO